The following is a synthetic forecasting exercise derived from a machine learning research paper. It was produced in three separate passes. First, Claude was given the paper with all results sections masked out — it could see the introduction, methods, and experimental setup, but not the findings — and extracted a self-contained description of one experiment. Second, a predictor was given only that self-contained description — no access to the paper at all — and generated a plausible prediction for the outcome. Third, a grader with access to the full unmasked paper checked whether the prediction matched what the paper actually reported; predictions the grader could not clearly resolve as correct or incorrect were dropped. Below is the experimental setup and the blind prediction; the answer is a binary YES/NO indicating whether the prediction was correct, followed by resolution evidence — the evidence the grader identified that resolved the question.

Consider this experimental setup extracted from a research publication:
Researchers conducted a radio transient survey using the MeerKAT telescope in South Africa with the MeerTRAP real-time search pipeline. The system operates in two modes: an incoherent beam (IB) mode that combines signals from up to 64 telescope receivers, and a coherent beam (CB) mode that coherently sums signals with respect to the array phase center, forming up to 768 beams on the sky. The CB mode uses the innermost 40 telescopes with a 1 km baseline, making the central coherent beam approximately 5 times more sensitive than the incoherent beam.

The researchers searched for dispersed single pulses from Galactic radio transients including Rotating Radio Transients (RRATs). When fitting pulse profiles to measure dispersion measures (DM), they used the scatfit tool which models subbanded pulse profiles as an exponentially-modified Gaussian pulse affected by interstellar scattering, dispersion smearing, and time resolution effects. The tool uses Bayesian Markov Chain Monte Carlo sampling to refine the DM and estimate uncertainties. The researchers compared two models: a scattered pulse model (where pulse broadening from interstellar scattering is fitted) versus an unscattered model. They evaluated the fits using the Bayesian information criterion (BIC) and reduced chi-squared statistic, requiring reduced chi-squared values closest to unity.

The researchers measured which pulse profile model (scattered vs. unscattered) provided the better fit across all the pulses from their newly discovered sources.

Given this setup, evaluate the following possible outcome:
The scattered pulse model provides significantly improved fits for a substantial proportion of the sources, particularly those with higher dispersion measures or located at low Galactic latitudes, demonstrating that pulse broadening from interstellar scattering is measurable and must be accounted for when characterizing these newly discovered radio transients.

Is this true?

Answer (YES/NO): NO